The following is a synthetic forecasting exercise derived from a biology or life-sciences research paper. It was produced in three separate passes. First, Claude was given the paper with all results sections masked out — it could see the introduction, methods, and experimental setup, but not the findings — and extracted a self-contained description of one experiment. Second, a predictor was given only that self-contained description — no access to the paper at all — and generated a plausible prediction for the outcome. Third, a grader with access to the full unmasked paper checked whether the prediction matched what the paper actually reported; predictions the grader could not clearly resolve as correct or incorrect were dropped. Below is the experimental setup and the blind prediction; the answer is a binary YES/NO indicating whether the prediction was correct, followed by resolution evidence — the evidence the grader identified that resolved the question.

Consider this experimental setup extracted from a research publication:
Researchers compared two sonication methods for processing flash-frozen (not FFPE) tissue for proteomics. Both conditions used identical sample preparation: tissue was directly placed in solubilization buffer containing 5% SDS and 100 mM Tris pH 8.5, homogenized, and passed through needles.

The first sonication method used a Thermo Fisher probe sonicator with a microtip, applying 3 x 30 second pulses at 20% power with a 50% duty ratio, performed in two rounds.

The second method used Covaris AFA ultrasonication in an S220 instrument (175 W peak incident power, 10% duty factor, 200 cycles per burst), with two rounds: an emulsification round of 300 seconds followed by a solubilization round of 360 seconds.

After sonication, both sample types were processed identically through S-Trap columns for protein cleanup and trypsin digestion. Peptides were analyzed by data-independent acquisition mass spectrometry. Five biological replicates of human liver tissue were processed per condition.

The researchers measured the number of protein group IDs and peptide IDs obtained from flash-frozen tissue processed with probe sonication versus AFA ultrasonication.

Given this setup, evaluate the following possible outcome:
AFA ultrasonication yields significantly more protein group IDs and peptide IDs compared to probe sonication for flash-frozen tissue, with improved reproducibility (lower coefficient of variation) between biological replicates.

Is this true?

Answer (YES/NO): NO